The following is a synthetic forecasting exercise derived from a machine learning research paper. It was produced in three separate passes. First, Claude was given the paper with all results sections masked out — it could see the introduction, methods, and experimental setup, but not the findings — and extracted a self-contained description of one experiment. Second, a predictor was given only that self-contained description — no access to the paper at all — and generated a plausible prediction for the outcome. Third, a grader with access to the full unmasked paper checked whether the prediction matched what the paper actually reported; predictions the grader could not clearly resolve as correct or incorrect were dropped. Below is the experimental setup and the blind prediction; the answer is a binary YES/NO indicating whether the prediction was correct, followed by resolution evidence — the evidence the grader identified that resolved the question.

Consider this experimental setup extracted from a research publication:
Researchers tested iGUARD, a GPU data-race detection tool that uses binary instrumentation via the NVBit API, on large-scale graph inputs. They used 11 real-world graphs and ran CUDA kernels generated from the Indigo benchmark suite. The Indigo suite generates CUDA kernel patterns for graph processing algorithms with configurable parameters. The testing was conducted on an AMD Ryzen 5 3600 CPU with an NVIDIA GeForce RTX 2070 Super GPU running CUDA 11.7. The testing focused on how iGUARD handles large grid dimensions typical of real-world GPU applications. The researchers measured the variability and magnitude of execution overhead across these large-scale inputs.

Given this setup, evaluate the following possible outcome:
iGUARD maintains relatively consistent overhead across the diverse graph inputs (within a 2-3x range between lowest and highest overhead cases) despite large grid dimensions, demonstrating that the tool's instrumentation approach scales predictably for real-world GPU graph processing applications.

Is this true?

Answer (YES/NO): NO